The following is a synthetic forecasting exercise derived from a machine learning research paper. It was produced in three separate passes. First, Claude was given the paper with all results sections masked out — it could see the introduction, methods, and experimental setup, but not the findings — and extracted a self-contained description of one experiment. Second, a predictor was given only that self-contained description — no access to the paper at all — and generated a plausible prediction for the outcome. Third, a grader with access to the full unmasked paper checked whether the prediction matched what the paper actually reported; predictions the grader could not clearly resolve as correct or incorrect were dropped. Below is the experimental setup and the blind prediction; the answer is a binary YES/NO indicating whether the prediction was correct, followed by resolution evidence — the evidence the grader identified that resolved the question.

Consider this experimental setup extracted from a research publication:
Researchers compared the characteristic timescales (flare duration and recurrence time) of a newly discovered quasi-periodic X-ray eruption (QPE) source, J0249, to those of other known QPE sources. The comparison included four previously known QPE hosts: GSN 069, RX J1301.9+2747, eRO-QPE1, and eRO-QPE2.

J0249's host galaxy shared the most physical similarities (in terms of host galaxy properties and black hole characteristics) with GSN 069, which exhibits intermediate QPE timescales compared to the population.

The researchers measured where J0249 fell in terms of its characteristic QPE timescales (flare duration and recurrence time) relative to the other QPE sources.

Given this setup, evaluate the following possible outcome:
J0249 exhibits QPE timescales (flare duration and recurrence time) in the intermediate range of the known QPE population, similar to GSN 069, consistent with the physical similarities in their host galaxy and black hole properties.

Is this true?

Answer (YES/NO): NO